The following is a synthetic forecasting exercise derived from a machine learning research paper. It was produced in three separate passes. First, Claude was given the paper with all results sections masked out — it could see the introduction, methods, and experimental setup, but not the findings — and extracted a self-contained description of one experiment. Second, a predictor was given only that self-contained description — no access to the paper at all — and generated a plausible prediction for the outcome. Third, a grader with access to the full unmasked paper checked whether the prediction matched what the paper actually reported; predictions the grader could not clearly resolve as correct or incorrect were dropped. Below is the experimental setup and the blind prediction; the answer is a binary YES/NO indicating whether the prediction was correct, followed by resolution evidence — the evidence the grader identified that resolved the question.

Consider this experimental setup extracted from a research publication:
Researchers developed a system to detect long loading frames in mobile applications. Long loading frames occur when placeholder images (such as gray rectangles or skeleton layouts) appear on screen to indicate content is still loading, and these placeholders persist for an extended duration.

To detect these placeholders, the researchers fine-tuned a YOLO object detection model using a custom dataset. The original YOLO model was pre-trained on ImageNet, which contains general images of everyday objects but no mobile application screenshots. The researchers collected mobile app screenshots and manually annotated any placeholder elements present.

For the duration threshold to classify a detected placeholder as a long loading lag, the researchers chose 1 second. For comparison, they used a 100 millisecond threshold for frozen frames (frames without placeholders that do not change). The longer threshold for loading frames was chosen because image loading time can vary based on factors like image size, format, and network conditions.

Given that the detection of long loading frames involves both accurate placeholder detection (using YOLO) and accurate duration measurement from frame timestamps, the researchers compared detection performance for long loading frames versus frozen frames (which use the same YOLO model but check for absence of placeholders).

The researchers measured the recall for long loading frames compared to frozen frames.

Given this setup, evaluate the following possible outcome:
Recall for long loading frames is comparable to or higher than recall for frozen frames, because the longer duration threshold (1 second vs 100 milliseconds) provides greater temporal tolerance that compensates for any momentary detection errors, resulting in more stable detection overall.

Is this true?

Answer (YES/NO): YES